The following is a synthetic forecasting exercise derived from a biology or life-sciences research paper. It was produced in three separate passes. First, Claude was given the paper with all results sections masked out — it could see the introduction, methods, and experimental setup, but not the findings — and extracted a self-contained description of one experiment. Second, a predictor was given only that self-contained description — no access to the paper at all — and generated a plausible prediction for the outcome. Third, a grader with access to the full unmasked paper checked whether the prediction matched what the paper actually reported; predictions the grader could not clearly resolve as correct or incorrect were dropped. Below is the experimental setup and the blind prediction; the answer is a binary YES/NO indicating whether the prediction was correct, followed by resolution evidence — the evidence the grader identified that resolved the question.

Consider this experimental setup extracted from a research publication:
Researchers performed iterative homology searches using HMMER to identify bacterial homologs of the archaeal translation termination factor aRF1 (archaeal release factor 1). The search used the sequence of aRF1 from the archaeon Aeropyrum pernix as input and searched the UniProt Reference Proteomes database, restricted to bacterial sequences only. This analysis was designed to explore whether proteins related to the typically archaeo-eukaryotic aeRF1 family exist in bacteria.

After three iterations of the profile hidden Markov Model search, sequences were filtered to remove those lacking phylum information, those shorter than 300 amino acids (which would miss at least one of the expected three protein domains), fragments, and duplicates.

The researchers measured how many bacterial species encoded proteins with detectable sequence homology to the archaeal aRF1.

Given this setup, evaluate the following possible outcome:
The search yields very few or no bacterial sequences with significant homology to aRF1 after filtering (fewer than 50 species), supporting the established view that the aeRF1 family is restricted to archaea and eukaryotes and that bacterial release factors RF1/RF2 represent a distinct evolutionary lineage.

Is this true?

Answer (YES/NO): NO